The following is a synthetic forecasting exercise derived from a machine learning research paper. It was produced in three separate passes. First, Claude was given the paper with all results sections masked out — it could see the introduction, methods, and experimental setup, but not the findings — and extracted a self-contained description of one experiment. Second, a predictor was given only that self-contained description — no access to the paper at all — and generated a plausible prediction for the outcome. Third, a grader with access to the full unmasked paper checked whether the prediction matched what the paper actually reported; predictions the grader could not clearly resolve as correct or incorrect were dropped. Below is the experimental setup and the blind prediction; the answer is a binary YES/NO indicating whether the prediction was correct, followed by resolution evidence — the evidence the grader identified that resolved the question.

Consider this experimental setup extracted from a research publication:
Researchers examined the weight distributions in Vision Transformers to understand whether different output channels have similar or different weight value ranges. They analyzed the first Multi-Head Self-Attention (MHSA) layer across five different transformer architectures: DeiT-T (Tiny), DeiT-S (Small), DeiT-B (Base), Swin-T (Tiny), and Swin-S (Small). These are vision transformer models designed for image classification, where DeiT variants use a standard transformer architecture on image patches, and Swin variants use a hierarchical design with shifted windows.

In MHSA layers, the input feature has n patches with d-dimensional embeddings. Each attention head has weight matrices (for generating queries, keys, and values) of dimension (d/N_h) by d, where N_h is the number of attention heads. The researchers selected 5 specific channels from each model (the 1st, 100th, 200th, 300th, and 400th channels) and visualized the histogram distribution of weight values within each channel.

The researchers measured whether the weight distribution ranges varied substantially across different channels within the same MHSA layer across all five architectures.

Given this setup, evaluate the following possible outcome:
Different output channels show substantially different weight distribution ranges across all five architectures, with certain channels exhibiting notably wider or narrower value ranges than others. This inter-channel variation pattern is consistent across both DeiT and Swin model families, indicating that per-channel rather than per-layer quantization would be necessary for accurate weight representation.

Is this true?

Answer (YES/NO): YES